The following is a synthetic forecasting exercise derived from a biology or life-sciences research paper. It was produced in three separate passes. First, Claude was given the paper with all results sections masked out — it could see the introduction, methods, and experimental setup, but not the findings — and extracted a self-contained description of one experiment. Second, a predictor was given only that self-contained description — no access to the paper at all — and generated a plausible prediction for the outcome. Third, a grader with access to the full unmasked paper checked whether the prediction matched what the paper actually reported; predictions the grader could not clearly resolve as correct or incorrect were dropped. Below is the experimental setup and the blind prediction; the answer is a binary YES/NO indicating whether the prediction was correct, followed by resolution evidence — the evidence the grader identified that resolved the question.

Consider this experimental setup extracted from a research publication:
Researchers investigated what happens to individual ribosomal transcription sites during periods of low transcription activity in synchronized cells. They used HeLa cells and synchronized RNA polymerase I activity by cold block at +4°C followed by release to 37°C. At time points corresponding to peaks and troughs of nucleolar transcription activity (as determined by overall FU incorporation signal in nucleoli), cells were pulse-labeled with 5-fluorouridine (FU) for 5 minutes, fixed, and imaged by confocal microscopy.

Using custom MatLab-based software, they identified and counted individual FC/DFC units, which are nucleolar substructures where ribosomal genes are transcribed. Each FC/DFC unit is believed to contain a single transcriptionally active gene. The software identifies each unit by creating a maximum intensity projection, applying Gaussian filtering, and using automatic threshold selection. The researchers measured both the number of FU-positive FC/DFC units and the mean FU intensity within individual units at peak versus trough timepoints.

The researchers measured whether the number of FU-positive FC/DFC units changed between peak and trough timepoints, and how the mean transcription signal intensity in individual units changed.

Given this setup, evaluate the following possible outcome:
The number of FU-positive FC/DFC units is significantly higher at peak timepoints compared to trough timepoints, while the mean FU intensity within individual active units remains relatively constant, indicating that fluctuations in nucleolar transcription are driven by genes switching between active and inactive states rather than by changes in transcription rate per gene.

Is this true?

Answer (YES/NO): NO